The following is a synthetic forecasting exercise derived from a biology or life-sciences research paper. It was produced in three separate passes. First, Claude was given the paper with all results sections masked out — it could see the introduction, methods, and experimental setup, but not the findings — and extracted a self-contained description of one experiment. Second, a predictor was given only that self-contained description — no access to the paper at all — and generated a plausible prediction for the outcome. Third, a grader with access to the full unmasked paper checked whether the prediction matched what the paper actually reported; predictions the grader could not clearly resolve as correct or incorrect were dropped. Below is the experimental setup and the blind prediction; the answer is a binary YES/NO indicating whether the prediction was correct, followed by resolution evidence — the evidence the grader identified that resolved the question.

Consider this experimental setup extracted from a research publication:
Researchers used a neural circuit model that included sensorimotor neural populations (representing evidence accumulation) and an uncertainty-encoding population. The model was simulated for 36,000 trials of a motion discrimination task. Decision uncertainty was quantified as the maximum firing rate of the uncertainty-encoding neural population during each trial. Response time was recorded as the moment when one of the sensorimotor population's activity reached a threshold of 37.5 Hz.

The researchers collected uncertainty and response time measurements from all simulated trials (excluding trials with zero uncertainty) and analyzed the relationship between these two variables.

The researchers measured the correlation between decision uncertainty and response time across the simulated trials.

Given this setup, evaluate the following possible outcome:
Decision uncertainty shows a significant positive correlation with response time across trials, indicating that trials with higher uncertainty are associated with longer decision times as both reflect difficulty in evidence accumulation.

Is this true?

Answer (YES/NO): YES